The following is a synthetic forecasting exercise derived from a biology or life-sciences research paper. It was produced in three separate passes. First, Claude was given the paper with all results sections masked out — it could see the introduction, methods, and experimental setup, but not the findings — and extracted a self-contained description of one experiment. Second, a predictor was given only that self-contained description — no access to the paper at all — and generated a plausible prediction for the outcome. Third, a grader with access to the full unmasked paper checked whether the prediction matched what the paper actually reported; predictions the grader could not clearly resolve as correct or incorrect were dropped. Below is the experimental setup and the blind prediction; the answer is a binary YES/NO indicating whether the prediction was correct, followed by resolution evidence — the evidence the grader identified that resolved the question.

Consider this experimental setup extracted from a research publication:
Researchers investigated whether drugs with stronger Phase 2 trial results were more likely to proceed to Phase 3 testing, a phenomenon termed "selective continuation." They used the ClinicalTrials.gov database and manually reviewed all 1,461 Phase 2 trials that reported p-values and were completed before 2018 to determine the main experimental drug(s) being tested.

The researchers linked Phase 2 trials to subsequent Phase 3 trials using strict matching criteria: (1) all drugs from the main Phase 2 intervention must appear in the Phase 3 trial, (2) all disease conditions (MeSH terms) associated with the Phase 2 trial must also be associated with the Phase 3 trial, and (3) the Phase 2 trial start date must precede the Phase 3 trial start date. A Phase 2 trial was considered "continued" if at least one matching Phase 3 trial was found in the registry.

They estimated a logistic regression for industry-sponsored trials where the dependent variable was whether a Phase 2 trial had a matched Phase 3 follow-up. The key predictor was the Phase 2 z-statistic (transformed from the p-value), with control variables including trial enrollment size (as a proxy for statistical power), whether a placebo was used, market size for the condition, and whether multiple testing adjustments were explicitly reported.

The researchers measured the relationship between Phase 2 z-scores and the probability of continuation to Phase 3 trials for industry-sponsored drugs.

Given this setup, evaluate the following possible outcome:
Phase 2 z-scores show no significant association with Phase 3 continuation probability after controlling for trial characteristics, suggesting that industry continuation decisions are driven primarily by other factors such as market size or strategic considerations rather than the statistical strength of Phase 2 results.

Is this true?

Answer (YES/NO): NO